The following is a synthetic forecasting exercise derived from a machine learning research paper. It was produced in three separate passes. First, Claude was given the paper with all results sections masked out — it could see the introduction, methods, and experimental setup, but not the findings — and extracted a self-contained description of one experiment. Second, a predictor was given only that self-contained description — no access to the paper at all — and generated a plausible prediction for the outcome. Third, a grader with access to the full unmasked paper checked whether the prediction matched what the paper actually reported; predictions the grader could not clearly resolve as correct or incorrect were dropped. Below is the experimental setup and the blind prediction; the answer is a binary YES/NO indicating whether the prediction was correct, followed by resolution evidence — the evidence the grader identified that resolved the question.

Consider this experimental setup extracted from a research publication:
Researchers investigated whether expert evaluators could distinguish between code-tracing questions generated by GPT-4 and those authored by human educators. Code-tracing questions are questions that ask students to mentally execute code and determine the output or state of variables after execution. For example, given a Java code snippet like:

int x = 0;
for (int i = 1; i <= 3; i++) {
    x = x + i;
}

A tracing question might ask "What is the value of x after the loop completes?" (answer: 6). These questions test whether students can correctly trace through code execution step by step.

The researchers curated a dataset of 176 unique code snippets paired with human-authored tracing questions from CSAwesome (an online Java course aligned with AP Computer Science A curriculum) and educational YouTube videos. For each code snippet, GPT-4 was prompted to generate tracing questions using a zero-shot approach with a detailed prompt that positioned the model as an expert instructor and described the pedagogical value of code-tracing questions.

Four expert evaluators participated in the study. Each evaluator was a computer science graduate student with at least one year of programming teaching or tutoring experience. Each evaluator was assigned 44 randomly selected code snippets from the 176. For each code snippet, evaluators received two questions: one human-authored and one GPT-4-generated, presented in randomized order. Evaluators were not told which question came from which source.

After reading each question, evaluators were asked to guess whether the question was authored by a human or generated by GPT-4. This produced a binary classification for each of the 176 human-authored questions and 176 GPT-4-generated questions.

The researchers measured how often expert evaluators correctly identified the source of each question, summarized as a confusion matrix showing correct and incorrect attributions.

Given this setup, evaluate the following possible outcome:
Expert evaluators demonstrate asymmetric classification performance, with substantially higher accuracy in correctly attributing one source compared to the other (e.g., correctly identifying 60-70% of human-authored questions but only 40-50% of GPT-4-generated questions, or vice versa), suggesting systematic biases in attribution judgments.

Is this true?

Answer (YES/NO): YES